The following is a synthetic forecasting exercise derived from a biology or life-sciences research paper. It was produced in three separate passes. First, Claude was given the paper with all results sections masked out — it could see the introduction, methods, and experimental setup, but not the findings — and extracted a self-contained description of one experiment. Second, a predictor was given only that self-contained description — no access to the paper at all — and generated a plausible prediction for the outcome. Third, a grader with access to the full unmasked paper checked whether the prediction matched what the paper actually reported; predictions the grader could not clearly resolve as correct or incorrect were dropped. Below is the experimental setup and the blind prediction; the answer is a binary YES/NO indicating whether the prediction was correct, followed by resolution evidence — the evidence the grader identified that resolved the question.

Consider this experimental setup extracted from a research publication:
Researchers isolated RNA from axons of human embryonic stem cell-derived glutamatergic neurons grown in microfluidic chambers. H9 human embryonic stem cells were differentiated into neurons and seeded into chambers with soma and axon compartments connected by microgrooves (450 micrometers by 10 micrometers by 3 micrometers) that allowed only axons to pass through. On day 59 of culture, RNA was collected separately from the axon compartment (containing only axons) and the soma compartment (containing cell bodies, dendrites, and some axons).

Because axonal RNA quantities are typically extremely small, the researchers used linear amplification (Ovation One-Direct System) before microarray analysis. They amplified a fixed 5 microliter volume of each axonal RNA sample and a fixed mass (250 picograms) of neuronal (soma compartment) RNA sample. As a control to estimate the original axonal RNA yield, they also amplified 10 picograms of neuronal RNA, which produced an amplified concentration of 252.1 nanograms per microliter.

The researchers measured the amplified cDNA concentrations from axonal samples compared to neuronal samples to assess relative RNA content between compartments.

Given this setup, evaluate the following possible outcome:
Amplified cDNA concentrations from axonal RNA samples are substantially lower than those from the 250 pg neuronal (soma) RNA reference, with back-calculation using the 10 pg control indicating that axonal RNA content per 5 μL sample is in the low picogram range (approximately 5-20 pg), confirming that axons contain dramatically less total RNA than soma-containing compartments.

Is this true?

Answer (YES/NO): YES